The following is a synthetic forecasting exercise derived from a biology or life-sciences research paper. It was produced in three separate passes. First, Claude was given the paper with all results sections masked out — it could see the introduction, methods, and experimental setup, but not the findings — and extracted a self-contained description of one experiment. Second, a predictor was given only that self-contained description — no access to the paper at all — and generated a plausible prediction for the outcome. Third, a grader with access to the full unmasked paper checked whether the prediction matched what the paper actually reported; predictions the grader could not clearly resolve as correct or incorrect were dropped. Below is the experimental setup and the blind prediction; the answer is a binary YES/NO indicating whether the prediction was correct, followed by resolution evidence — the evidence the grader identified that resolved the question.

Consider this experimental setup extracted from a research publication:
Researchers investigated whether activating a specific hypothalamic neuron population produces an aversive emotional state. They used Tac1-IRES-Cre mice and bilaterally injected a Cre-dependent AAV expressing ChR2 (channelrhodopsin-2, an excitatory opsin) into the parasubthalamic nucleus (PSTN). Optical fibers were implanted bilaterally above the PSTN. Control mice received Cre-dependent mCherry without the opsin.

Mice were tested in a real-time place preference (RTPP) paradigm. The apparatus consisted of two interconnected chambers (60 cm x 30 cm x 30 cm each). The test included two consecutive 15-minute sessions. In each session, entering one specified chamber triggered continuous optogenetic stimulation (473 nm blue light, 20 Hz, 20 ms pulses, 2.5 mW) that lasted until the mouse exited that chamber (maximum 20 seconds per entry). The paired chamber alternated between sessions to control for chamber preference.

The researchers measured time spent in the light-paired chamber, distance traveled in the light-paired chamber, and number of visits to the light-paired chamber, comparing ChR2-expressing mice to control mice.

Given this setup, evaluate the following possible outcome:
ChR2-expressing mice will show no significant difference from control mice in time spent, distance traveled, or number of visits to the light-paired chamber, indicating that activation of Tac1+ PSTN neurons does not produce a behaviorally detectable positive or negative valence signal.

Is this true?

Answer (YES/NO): NO